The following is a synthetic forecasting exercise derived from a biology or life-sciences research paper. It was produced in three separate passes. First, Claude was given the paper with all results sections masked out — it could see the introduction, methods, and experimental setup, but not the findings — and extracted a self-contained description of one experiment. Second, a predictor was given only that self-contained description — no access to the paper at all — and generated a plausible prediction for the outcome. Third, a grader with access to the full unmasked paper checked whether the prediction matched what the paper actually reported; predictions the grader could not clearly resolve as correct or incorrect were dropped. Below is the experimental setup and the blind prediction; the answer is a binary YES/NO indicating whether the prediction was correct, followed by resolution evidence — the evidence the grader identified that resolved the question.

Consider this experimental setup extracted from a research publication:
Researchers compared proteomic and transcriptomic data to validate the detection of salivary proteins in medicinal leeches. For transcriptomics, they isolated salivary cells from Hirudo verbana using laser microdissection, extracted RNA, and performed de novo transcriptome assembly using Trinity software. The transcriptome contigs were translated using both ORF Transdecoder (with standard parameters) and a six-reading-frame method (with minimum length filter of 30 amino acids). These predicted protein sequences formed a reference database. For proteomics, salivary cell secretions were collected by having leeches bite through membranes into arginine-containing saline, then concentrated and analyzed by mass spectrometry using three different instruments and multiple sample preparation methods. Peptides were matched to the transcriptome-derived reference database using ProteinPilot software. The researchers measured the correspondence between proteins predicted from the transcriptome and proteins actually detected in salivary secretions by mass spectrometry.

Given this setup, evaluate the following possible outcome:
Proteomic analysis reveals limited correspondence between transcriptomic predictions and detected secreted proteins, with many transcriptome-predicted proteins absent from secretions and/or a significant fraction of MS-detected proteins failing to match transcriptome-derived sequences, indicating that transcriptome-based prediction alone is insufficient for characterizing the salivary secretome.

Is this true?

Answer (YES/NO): NO